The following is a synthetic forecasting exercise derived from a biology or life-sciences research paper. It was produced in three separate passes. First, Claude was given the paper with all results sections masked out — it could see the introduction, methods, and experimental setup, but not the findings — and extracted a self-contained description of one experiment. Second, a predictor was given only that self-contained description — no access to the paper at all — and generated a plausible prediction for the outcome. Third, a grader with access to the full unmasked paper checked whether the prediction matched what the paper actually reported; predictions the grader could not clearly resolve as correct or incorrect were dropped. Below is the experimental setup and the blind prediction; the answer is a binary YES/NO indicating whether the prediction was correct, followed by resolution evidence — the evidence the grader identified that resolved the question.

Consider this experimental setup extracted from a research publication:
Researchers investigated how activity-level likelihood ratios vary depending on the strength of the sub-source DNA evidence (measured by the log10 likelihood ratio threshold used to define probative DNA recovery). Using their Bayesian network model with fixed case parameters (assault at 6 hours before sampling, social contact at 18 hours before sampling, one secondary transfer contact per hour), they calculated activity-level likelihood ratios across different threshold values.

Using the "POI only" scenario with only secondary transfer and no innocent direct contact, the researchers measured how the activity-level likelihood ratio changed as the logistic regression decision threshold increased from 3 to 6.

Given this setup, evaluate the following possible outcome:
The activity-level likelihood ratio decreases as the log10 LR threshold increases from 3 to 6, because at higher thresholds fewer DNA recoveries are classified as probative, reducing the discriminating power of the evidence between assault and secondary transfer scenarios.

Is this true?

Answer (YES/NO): NO